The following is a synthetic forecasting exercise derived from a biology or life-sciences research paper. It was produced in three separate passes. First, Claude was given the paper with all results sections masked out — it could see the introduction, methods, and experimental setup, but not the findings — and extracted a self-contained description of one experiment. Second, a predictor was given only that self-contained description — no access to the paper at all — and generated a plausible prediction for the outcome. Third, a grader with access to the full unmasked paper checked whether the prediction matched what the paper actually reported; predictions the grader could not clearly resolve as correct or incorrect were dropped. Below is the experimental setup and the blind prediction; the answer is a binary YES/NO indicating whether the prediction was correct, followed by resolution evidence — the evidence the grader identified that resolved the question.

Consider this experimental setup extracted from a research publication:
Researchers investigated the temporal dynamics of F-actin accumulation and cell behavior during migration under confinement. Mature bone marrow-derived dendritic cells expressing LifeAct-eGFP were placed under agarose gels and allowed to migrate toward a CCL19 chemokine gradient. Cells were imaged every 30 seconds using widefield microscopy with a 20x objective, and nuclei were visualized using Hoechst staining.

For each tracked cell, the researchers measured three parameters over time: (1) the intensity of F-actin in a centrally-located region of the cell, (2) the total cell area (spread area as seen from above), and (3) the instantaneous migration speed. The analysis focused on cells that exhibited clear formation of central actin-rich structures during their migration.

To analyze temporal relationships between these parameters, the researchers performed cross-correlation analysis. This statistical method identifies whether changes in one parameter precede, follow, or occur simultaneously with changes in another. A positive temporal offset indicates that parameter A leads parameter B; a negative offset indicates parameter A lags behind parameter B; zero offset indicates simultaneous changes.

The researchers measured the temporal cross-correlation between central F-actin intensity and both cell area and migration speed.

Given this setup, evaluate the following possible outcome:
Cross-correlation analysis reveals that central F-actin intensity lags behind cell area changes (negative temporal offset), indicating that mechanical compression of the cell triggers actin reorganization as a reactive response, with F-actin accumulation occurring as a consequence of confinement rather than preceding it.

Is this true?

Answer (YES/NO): NO